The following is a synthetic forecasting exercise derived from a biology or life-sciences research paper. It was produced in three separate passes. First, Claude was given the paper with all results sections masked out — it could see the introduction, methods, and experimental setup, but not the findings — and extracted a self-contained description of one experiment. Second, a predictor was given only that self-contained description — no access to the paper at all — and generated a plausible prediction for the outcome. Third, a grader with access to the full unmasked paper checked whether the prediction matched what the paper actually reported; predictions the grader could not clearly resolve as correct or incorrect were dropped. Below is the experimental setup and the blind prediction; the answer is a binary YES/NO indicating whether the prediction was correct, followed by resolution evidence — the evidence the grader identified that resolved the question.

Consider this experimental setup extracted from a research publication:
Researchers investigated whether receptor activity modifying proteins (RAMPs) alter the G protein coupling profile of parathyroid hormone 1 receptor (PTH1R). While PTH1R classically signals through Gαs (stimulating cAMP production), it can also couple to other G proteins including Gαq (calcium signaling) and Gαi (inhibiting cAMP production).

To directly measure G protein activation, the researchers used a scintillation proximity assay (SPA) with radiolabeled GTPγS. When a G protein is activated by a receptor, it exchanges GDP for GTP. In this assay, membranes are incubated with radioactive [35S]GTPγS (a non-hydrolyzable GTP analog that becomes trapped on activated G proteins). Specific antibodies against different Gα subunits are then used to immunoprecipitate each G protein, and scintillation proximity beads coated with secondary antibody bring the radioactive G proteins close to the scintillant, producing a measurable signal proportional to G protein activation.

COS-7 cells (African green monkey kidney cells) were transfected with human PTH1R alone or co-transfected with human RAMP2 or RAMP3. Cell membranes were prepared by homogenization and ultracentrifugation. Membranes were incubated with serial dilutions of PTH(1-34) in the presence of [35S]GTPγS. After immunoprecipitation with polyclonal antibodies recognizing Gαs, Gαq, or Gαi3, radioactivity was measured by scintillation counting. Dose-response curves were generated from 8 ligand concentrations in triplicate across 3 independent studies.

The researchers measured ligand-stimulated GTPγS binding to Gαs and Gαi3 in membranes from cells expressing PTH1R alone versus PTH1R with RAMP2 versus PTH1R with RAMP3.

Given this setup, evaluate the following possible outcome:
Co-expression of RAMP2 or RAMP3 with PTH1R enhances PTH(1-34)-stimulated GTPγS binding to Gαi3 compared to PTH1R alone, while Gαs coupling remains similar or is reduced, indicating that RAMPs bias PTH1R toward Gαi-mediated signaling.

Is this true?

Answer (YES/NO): NO